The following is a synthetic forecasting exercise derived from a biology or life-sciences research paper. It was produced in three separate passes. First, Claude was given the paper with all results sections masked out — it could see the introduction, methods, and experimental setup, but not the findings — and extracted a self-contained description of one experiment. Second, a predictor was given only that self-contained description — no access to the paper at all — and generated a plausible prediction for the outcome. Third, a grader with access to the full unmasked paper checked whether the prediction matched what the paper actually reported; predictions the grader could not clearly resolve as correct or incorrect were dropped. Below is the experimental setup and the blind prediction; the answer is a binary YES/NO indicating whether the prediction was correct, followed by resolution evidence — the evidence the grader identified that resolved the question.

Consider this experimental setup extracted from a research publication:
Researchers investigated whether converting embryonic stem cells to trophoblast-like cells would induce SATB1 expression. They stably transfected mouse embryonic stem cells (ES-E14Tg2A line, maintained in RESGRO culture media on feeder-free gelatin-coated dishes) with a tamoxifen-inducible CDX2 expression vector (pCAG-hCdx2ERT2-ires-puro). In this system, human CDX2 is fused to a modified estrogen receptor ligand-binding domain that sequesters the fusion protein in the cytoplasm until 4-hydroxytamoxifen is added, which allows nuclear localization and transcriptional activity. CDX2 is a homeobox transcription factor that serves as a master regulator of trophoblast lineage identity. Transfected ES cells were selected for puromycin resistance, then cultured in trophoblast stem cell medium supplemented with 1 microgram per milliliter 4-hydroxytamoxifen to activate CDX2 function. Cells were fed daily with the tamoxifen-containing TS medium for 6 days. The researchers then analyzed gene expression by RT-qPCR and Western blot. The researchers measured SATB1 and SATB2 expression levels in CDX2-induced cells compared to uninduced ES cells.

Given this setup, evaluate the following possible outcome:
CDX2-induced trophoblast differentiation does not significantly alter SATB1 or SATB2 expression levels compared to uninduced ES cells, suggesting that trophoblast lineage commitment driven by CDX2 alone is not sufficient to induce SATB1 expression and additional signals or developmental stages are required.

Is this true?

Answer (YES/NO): NO